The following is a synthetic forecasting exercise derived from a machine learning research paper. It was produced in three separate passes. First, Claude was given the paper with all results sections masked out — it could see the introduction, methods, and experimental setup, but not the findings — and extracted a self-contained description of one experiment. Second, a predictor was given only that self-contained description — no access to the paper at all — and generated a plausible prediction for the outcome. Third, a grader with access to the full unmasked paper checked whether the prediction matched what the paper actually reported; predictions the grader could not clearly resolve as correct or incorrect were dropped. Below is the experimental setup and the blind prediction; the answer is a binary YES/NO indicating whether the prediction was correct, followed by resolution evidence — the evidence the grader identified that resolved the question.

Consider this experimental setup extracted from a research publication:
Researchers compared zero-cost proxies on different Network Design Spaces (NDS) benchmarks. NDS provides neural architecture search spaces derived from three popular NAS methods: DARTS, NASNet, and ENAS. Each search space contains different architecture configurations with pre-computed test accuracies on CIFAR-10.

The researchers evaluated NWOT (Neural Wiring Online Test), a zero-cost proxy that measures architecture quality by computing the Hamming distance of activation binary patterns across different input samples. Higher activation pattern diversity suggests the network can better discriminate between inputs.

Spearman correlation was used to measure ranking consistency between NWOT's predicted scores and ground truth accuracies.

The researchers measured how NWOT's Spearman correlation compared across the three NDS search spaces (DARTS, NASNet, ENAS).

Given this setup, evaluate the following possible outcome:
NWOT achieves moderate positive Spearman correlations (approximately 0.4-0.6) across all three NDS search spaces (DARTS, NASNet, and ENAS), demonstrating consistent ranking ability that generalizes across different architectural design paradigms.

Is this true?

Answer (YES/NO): NO